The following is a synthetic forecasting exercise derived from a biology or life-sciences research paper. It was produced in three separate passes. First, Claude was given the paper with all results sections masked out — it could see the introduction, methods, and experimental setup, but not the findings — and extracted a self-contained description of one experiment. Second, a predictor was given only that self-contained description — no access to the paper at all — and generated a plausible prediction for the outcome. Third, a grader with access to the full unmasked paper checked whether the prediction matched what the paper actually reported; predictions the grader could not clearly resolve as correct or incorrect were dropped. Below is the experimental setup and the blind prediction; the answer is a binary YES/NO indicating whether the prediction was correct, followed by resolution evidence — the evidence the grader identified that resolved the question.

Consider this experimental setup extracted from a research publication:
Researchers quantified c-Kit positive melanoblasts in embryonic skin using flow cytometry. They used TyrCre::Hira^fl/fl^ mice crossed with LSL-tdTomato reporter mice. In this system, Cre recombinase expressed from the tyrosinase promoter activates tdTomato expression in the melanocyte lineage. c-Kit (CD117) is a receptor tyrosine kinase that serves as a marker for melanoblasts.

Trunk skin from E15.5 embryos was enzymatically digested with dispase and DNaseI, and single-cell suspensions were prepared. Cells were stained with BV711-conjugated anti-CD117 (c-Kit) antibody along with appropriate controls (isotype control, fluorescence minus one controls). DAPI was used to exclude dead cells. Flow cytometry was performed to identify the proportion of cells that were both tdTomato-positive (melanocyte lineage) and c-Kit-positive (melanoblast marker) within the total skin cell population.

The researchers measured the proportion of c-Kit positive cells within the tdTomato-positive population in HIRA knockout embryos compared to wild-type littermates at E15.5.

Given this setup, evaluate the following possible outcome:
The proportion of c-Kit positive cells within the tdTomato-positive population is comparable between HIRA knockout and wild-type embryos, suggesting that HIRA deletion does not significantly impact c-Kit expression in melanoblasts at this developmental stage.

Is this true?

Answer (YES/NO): NO